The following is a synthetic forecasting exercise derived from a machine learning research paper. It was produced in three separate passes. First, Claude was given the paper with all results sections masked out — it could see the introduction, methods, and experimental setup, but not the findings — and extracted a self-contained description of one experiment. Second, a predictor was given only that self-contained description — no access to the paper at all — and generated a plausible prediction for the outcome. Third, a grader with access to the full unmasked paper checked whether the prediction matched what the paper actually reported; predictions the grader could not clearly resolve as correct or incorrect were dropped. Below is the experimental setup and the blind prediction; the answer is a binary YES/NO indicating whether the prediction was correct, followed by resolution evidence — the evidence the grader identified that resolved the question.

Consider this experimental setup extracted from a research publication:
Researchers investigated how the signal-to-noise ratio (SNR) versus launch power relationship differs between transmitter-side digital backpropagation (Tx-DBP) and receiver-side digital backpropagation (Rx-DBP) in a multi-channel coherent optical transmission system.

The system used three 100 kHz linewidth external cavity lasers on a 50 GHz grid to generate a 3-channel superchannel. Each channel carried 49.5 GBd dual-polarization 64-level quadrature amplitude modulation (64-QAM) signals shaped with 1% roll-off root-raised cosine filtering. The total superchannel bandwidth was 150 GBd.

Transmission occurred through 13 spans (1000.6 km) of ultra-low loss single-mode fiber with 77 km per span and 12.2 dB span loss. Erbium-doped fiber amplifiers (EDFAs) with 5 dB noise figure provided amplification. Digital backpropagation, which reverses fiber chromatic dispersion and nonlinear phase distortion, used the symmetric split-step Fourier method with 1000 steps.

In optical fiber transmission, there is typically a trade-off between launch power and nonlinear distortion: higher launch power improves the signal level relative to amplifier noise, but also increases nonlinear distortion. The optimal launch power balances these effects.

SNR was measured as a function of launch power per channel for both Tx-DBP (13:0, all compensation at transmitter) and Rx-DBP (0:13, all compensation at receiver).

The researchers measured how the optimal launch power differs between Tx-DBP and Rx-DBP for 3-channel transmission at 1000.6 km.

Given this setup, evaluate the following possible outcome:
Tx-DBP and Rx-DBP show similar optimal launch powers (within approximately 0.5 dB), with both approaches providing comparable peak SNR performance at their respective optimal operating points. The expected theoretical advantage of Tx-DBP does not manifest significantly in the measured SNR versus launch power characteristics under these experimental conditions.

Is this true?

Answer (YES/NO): NO